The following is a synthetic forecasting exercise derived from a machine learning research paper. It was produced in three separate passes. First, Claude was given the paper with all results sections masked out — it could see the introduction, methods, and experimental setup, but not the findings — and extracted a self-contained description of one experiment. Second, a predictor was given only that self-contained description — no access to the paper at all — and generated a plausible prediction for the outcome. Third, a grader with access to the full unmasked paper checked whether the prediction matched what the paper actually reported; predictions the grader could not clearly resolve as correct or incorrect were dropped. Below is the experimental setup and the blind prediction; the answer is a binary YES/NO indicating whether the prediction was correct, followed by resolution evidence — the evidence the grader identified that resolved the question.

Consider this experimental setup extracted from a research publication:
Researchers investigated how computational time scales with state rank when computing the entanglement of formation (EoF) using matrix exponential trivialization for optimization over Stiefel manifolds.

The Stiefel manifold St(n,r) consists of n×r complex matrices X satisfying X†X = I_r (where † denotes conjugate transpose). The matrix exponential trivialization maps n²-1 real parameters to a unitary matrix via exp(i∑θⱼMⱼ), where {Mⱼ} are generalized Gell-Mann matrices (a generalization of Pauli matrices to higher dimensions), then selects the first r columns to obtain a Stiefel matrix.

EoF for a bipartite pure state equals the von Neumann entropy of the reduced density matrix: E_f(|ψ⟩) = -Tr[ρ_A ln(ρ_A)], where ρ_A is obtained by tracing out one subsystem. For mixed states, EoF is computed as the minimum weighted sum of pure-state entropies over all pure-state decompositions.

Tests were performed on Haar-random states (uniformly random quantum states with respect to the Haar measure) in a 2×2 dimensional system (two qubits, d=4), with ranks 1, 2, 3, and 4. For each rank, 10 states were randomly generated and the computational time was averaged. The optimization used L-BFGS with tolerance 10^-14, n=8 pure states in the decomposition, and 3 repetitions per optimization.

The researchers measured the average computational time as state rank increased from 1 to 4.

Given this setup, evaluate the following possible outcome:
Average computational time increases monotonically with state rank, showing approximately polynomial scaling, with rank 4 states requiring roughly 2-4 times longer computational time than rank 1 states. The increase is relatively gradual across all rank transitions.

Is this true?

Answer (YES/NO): NO